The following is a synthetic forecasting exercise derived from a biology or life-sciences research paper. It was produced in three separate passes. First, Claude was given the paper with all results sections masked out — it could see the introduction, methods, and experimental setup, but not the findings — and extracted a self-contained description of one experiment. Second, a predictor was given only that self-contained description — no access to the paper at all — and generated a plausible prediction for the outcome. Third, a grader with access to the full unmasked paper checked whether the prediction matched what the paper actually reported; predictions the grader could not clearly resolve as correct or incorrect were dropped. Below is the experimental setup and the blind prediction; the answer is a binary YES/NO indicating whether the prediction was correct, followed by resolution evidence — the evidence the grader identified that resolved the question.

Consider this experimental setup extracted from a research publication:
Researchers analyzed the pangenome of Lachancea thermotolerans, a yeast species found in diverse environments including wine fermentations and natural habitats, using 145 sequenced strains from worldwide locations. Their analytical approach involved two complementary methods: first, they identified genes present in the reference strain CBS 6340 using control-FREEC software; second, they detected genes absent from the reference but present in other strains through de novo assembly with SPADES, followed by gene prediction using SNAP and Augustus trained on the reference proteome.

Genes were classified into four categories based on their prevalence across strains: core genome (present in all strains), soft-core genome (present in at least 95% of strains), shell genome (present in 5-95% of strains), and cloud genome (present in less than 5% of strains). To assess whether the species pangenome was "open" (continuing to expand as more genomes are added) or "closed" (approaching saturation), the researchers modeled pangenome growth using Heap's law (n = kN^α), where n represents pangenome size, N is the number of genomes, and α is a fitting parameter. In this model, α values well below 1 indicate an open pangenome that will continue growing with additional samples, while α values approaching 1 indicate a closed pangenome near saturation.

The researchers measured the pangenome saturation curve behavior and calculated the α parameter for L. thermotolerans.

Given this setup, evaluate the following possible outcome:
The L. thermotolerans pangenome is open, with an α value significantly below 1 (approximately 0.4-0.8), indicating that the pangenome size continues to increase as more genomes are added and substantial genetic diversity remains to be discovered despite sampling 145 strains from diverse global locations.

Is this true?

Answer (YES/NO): YES